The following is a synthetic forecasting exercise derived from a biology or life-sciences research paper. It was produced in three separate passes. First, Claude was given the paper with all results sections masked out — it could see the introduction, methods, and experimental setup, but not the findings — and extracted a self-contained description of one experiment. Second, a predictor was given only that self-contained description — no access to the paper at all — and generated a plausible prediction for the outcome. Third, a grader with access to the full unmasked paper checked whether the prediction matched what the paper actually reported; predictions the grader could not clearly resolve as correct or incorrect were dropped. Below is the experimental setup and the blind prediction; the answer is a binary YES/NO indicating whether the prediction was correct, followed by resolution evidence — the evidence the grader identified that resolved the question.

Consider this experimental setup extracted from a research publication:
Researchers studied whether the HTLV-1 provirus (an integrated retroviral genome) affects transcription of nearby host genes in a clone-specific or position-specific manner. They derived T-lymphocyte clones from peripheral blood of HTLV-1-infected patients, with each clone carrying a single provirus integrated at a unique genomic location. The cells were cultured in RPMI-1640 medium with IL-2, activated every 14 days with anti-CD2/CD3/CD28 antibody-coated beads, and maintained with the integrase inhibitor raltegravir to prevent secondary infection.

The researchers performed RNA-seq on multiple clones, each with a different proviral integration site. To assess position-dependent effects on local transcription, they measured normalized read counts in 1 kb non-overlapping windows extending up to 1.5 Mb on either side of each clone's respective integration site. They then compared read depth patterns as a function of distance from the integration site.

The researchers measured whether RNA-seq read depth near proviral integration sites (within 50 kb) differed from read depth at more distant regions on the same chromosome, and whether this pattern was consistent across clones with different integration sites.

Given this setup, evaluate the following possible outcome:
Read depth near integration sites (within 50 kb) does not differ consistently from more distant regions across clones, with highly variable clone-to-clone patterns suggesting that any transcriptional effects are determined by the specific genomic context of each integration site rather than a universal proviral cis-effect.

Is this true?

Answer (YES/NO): NO